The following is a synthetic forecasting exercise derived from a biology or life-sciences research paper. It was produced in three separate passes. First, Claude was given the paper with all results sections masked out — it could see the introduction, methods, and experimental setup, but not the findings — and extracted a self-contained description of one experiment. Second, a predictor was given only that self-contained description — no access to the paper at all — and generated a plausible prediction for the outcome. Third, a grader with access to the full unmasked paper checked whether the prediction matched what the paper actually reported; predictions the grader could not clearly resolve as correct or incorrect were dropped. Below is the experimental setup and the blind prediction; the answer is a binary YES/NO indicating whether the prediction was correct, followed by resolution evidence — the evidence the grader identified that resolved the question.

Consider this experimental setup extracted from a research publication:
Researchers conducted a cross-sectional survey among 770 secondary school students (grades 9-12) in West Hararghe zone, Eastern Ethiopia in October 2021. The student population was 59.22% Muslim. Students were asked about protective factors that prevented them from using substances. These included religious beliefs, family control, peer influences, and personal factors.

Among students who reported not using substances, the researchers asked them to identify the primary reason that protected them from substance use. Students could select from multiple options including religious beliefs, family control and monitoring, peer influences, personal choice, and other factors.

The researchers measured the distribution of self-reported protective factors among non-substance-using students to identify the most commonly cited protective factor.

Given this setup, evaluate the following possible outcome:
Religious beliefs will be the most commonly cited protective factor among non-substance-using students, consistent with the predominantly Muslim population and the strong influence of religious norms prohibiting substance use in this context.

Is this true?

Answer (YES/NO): YES